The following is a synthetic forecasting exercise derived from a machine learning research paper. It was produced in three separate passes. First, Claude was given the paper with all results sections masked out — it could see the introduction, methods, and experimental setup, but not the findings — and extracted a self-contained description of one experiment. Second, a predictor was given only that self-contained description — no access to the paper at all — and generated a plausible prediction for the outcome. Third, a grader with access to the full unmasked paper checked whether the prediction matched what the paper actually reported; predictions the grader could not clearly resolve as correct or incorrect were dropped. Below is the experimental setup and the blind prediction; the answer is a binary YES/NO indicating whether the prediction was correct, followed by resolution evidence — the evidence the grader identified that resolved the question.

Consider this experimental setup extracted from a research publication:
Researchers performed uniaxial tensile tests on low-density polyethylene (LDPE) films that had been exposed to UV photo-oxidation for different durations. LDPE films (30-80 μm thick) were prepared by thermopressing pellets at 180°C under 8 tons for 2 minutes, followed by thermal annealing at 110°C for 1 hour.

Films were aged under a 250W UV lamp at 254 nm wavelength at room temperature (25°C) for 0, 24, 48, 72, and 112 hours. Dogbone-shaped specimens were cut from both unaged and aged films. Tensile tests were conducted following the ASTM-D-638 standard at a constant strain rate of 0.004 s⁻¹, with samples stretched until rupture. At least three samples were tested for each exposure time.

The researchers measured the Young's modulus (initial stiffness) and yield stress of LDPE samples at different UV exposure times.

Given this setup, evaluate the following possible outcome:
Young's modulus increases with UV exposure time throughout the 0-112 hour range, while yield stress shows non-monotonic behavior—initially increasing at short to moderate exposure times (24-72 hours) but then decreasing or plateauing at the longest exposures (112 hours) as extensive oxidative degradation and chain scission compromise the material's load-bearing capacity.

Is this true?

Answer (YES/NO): NO